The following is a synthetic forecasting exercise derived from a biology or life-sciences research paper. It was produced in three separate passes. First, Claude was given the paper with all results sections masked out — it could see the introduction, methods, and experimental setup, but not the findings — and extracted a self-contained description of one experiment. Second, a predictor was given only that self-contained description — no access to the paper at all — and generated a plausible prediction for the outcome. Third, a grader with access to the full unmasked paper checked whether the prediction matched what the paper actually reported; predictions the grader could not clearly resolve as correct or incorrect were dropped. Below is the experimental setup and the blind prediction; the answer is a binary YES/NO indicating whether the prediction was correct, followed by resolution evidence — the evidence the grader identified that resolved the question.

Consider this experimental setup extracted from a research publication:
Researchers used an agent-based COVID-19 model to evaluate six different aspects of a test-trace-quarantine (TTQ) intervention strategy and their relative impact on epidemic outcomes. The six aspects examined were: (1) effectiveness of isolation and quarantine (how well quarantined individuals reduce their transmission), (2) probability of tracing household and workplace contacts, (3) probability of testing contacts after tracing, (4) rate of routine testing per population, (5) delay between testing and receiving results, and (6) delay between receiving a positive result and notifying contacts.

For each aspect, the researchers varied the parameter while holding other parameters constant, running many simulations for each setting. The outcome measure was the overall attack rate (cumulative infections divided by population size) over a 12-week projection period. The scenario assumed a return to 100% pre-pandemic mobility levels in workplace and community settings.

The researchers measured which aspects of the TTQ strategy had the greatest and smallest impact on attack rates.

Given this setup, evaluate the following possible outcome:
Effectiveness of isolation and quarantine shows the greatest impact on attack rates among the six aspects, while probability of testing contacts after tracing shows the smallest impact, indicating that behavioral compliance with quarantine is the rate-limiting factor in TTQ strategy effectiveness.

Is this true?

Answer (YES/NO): YES